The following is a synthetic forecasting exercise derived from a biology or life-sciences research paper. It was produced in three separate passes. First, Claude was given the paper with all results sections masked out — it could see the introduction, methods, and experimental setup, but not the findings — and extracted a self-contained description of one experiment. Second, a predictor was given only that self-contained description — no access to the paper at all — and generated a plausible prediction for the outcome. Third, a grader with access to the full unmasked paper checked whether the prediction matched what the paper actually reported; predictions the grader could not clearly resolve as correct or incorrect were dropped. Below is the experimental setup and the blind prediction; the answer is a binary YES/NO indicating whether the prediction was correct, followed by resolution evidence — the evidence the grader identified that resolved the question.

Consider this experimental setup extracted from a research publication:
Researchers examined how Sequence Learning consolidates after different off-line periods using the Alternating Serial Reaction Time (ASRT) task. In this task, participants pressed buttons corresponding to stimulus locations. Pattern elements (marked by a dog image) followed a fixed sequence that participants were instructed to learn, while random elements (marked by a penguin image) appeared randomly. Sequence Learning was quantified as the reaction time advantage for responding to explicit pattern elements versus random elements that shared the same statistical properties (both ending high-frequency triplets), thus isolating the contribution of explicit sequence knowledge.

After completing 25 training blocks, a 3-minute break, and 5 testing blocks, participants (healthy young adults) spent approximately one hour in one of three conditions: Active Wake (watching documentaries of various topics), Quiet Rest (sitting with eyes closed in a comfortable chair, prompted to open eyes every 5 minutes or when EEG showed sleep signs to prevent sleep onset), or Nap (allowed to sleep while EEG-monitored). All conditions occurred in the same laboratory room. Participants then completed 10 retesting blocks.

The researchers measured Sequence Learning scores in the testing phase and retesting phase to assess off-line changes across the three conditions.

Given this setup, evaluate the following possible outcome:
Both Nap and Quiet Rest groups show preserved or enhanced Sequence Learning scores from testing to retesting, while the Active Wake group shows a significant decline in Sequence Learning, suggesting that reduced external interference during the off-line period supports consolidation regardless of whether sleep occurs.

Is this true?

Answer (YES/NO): NO